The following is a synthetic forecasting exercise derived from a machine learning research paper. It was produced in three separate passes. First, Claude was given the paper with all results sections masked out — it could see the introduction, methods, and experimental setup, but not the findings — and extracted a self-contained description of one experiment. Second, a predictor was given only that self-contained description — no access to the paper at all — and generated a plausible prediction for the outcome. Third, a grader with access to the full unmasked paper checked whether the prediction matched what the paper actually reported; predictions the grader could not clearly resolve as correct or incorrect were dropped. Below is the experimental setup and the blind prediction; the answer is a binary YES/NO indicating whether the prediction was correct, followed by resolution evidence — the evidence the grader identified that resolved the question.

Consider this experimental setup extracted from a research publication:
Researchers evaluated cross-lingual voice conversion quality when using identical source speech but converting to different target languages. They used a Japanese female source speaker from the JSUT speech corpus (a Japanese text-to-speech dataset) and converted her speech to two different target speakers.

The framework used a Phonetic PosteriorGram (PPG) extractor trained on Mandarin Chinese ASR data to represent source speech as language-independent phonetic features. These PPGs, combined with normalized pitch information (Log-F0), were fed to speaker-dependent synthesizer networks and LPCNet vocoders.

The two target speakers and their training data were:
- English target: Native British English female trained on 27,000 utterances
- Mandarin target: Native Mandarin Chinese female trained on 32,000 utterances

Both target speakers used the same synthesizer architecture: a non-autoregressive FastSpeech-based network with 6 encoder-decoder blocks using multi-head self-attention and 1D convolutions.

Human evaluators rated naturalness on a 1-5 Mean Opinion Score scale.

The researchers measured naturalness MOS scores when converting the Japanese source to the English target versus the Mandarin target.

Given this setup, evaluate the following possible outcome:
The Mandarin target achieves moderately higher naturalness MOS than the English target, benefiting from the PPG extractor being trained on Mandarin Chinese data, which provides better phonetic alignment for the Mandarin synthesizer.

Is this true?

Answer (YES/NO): NO